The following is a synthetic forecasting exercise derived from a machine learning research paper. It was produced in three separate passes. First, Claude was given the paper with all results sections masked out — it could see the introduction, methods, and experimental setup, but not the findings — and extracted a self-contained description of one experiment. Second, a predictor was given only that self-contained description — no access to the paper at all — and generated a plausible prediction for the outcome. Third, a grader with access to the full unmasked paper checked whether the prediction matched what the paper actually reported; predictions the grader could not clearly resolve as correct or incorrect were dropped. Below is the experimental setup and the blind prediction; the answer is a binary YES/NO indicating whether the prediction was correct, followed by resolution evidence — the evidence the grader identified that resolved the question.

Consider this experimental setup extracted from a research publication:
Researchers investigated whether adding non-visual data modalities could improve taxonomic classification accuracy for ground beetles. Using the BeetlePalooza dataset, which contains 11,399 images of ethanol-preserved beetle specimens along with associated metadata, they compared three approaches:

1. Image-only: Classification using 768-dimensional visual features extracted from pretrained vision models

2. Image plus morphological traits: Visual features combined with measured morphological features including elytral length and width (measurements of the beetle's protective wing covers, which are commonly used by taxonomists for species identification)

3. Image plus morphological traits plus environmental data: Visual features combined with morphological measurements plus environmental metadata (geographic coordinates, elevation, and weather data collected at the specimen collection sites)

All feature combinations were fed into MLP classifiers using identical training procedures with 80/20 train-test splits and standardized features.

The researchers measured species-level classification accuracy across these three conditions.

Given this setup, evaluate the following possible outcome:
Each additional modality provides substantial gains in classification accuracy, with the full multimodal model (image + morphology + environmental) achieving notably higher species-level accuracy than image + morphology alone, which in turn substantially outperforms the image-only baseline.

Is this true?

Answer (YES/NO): NO